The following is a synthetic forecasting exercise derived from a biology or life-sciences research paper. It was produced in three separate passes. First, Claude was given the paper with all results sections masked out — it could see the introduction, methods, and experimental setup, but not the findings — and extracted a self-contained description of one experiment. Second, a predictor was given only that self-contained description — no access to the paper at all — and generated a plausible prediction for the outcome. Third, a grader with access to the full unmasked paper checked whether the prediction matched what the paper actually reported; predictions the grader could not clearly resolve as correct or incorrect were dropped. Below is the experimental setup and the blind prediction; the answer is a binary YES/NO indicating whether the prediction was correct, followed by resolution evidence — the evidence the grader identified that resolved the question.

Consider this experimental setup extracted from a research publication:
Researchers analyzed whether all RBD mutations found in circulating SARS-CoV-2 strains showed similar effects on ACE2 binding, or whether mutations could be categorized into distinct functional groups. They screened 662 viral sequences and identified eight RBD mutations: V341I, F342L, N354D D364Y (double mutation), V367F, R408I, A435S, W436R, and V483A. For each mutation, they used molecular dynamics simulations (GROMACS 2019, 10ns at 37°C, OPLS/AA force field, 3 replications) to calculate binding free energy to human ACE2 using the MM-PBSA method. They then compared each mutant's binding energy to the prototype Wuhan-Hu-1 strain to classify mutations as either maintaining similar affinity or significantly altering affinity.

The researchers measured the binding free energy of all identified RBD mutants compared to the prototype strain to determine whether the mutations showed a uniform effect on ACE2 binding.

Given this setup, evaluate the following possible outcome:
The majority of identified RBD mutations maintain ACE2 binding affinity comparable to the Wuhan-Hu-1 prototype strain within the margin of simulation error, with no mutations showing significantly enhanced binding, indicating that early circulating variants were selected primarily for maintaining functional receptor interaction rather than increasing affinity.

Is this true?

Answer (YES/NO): NO